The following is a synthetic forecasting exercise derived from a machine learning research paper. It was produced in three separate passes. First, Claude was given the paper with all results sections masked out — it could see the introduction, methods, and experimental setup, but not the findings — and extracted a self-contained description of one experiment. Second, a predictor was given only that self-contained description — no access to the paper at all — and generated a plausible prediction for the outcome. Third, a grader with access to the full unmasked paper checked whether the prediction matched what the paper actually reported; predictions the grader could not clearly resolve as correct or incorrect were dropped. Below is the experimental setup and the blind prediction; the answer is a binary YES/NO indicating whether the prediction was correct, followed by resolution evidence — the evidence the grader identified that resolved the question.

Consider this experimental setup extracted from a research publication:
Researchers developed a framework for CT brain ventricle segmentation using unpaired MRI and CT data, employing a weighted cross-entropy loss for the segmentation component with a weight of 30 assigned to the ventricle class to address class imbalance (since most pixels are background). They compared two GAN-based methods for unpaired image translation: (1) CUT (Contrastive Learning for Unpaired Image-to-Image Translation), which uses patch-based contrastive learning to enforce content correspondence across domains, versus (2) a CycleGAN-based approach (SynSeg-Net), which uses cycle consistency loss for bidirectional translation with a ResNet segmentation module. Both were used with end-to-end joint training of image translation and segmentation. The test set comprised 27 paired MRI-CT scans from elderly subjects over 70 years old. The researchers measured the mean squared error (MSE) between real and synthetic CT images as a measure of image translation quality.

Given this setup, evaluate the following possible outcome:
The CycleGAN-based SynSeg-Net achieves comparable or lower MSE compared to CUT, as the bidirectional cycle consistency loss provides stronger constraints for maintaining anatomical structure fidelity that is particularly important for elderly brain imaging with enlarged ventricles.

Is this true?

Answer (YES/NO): NO